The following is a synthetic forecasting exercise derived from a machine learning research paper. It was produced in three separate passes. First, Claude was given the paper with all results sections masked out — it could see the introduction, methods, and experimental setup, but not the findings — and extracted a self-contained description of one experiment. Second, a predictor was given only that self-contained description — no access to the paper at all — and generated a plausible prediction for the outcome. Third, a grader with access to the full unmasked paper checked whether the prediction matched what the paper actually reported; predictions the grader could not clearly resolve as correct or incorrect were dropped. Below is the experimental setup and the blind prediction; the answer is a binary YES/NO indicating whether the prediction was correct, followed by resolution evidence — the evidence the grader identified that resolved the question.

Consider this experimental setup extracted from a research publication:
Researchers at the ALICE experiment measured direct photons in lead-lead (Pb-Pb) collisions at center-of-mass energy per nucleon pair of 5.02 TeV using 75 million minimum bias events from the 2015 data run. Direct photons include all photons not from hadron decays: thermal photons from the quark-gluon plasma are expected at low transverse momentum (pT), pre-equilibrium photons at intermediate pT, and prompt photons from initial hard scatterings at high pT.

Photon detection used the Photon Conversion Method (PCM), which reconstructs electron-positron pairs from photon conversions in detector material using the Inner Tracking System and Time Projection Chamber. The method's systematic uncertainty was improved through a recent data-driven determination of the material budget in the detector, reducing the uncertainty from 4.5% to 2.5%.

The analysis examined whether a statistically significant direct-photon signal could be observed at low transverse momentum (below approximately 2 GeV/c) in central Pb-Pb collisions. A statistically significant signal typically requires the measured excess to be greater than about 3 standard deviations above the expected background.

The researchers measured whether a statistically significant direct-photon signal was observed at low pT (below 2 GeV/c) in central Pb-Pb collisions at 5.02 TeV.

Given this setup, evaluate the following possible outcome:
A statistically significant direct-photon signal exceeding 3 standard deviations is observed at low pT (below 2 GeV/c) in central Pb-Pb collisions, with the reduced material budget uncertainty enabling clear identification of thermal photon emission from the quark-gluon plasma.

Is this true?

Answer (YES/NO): NO